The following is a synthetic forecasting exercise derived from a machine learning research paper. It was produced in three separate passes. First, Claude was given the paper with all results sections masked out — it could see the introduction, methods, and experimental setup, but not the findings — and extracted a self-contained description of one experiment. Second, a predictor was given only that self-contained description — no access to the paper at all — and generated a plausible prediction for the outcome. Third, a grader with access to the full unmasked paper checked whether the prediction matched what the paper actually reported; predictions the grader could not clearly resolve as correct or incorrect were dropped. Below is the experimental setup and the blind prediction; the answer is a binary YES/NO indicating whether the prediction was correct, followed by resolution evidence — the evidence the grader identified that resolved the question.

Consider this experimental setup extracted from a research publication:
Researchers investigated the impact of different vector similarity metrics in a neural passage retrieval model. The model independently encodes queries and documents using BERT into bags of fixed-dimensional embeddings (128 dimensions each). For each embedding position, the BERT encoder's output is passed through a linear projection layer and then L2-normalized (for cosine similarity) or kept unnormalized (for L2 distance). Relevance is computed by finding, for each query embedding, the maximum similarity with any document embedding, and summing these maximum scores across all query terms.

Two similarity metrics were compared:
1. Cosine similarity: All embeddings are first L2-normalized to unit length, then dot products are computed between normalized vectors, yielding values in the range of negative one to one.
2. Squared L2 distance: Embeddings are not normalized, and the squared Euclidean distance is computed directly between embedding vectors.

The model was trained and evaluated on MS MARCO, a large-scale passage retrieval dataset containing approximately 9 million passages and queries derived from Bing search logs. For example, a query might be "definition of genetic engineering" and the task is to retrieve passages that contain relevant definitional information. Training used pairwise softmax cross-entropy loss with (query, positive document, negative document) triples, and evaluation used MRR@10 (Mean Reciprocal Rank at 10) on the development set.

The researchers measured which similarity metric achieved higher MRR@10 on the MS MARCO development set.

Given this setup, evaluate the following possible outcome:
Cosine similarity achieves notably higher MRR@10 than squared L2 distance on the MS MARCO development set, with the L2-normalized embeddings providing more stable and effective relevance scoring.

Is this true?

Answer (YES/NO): NO